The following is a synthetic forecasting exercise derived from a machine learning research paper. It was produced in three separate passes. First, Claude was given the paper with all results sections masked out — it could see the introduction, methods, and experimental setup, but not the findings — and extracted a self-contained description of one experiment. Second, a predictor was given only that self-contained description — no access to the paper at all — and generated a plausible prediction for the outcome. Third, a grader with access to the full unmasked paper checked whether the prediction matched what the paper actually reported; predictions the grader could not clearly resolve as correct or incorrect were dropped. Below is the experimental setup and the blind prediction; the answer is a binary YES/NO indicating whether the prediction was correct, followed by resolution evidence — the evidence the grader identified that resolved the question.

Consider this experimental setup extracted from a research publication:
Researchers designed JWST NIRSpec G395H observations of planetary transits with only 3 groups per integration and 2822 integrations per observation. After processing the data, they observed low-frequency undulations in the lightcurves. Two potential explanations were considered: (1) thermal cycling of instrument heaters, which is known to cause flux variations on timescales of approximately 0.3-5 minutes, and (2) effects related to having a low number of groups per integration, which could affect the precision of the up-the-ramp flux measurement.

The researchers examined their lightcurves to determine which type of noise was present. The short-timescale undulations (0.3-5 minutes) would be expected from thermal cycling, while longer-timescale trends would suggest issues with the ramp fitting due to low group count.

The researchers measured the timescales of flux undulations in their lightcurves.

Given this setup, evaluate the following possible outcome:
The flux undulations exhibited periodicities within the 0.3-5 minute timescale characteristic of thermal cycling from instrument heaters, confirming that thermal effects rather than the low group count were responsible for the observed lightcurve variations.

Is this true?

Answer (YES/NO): NO